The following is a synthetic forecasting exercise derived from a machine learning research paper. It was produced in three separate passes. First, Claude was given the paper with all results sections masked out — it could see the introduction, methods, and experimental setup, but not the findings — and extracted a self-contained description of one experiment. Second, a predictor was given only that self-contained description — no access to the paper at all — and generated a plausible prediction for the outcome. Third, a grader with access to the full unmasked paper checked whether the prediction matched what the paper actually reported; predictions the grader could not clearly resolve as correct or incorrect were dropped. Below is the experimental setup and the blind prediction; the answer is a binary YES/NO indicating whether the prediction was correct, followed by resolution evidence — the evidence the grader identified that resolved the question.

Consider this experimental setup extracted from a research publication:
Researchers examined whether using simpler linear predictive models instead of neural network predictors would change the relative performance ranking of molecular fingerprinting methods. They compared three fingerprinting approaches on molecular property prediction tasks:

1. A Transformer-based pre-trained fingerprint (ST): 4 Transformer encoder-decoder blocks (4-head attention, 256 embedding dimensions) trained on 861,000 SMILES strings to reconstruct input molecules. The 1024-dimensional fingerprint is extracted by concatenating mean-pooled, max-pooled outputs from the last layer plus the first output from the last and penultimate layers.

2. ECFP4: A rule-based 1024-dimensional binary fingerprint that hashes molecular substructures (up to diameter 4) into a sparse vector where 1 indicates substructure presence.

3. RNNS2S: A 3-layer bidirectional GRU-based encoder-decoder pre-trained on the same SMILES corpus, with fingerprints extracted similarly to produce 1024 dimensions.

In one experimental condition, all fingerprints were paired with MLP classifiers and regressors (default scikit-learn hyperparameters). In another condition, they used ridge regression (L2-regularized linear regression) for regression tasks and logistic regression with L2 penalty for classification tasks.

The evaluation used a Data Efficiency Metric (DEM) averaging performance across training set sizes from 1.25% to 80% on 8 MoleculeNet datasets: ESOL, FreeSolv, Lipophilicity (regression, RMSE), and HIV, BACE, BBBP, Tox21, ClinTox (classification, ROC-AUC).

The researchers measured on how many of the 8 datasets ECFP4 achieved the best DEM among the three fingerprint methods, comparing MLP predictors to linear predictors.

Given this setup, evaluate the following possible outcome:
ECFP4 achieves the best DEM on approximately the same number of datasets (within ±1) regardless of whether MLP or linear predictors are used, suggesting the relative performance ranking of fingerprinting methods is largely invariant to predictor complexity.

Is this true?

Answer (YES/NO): YES